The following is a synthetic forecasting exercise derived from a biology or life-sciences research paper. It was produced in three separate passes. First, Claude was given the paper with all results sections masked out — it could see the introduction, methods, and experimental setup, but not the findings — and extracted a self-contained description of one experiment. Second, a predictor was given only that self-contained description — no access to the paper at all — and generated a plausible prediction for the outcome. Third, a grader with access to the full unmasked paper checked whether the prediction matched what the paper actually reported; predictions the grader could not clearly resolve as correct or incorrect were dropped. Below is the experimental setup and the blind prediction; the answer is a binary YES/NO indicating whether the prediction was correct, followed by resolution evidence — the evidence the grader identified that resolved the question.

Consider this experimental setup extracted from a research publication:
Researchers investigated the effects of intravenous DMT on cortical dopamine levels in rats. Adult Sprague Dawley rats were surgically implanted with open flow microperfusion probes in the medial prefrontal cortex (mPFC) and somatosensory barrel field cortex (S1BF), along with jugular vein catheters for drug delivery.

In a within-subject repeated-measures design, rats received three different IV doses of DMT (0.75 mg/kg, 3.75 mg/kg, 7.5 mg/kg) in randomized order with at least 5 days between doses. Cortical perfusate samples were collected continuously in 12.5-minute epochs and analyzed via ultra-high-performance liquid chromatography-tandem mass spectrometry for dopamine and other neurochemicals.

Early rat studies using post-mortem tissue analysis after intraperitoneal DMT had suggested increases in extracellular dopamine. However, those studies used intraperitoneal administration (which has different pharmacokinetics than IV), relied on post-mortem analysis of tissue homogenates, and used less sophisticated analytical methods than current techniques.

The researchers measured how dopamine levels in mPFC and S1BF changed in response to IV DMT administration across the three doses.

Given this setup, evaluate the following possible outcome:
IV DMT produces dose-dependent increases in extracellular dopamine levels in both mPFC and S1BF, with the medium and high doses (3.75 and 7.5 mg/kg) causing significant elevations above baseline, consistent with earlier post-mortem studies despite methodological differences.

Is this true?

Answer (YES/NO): NO